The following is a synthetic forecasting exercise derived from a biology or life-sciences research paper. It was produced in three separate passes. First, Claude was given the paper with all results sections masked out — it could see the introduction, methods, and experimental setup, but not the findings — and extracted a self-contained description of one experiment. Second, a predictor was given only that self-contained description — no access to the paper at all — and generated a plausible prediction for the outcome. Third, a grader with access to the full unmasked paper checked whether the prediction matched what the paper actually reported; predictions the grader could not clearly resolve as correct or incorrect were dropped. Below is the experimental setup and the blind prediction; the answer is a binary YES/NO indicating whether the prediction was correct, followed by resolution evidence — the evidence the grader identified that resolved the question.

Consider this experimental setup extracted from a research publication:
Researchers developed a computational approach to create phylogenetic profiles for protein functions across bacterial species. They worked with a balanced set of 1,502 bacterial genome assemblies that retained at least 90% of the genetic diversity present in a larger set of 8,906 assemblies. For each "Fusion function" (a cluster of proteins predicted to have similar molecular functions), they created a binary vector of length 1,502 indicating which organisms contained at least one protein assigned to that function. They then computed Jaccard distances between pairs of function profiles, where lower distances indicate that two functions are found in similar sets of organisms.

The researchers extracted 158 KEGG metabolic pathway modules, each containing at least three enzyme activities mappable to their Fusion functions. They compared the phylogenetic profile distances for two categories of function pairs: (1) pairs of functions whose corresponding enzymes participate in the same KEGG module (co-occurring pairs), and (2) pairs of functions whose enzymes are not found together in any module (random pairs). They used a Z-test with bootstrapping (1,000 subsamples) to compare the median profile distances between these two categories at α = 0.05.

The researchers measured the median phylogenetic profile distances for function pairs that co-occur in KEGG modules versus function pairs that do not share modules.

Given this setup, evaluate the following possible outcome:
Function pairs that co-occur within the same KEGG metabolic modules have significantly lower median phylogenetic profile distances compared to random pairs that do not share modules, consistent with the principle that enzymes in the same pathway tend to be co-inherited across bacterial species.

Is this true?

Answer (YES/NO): YES